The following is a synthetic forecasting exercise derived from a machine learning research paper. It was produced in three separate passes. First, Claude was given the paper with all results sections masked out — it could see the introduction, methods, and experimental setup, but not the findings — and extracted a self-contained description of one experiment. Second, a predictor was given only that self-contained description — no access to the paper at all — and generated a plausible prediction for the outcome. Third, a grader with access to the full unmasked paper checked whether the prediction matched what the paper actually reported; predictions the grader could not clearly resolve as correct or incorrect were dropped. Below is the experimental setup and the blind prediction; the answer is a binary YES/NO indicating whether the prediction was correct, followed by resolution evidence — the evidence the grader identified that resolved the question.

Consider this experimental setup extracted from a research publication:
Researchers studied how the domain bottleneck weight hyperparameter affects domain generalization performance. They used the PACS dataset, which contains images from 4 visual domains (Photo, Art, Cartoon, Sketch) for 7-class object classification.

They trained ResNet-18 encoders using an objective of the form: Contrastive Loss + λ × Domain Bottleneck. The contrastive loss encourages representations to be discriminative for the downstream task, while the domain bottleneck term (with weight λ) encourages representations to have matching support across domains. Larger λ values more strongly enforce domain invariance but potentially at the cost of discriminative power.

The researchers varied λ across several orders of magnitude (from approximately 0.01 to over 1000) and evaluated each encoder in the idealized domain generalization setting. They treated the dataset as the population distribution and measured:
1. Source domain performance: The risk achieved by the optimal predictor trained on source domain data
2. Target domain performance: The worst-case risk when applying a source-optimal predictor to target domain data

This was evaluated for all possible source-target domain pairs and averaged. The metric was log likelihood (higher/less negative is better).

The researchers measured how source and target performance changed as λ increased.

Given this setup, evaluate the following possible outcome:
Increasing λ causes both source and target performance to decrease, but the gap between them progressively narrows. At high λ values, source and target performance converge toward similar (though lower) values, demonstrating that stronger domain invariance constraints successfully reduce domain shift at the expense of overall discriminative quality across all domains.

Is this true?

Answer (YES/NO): NO